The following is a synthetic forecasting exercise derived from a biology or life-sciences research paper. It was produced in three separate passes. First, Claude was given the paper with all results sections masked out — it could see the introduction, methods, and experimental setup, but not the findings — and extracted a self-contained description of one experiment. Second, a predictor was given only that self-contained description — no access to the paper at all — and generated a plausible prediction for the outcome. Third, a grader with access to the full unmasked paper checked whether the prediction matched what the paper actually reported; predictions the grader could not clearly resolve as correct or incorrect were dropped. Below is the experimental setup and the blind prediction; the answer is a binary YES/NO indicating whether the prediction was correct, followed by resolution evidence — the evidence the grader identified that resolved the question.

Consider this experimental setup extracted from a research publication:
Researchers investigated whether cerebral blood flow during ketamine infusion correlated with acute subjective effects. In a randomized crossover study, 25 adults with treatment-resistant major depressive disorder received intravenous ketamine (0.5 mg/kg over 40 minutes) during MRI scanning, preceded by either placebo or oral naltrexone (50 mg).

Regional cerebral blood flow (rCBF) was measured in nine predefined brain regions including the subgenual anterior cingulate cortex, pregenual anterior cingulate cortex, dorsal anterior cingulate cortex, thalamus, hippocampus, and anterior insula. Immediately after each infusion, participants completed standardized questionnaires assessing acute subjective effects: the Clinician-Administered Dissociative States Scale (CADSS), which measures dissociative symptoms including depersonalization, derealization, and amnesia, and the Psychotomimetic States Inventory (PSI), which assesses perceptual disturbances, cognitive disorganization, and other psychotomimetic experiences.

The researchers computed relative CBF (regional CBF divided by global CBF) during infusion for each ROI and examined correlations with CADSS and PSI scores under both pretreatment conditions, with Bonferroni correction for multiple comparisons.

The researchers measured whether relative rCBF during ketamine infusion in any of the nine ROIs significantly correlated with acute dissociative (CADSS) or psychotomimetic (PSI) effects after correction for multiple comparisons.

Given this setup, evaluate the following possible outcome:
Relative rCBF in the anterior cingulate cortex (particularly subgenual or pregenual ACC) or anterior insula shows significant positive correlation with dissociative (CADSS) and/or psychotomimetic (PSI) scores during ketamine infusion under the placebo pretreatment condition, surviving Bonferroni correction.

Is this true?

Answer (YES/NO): YES